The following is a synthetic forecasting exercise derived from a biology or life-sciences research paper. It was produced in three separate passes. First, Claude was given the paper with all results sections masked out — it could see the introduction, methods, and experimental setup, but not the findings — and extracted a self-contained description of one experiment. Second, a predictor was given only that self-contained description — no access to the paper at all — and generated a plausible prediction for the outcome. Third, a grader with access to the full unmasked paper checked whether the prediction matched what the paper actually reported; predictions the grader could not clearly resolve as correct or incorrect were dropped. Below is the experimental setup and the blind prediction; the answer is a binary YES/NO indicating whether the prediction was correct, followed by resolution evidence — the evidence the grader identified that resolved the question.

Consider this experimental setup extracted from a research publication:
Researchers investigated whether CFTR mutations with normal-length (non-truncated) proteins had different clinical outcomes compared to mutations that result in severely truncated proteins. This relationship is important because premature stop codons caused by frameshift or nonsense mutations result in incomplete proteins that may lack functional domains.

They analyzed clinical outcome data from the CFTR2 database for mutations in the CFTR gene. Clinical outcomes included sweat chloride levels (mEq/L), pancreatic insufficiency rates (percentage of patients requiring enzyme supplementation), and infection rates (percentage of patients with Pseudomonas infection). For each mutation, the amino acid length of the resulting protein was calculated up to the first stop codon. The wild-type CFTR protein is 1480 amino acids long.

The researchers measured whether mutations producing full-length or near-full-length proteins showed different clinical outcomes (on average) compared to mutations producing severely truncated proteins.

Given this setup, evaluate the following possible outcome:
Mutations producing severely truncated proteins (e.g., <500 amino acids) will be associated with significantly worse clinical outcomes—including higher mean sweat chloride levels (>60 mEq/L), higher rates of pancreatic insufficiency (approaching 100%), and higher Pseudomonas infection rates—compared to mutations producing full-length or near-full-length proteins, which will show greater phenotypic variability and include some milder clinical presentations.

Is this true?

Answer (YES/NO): YES